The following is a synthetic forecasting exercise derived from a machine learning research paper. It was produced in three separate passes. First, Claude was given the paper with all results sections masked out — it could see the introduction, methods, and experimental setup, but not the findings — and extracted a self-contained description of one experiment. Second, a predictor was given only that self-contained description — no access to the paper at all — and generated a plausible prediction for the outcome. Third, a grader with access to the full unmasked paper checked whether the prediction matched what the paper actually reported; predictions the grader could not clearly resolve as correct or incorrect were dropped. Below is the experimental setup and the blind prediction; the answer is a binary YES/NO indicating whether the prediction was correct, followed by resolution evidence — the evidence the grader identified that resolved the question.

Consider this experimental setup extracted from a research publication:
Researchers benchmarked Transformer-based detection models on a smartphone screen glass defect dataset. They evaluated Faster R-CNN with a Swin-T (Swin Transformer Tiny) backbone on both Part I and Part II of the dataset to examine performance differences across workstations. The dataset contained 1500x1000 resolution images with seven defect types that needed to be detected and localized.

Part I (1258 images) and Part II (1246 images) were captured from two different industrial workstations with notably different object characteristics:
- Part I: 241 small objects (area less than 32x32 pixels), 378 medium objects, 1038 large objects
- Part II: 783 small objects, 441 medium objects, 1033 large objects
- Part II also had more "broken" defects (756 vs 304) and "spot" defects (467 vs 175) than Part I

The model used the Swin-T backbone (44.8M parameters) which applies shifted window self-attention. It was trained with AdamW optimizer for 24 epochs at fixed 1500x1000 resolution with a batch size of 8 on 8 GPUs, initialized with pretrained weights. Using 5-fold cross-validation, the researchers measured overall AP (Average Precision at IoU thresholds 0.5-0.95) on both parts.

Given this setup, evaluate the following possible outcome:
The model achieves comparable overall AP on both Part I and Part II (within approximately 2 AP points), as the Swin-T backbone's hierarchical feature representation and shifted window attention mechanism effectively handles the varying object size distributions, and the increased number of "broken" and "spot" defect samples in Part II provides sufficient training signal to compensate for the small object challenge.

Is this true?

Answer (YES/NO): NO